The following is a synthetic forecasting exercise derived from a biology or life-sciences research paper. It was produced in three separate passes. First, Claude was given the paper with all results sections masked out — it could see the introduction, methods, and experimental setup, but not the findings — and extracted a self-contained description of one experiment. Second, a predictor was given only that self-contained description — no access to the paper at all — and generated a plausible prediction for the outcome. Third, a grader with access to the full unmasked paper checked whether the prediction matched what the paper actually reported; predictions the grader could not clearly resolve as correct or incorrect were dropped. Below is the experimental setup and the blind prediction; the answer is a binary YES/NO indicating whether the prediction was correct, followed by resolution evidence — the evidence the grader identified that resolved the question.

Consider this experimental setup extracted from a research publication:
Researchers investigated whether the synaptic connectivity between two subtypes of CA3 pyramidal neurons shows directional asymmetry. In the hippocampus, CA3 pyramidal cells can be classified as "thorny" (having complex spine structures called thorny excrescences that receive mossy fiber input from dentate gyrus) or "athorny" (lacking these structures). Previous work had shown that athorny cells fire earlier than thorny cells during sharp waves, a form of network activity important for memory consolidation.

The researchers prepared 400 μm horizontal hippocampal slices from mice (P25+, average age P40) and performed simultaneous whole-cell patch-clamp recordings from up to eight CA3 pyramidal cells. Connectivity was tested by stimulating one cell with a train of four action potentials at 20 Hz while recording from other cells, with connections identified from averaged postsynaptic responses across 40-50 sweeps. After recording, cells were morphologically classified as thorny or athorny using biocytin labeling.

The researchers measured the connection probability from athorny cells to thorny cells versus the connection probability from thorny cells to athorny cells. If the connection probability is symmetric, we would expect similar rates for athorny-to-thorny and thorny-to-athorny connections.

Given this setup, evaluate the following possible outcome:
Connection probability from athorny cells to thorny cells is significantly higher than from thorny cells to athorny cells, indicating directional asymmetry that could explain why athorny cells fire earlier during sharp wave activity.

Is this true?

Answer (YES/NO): NO